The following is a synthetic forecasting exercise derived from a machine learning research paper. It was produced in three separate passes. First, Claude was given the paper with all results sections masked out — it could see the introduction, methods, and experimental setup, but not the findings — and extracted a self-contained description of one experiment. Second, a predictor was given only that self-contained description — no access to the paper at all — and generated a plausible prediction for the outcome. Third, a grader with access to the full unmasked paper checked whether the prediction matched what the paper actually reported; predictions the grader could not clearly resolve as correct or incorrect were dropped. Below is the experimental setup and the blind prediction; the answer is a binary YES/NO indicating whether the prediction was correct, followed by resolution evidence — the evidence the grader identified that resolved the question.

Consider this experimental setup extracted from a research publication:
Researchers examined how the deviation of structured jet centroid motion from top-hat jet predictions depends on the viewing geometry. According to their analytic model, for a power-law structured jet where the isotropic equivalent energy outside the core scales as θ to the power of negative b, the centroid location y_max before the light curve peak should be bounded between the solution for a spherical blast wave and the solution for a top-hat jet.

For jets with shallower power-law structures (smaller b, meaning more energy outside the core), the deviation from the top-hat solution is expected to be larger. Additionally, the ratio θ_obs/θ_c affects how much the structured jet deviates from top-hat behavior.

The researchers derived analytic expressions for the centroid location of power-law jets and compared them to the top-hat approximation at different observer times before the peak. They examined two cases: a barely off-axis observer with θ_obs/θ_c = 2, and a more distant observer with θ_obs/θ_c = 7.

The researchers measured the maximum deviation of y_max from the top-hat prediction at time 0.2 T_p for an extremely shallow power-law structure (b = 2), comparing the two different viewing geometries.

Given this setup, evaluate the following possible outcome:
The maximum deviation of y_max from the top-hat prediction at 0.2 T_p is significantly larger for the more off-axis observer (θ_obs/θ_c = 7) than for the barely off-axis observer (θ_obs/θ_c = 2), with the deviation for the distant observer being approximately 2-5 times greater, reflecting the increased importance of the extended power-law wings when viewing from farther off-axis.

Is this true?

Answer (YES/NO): NO